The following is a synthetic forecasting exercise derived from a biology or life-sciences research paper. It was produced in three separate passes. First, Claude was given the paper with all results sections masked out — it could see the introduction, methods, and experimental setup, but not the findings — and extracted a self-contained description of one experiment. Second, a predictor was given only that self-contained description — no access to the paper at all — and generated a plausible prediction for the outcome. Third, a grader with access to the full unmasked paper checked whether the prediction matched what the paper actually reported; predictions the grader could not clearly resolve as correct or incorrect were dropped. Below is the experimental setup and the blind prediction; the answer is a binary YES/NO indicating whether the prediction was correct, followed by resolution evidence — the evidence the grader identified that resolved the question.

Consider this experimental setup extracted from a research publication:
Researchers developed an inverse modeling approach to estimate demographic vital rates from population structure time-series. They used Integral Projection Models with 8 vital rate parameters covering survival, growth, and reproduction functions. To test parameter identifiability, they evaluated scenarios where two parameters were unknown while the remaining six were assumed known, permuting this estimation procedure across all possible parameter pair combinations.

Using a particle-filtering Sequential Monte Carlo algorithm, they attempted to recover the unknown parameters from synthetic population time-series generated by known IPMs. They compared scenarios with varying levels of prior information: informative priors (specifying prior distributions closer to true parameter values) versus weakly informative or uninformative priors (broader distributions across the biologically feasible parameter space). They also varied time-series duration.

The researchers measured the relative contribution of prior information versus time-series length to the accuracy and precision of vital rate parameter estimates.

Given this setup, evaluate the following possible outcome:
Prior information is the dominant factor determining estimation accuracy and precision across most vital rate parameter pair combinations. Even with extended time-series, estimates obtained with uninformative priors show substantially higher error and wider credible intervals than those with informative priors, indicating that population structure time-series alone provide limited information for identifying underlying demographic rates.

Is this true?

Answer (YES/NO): YES